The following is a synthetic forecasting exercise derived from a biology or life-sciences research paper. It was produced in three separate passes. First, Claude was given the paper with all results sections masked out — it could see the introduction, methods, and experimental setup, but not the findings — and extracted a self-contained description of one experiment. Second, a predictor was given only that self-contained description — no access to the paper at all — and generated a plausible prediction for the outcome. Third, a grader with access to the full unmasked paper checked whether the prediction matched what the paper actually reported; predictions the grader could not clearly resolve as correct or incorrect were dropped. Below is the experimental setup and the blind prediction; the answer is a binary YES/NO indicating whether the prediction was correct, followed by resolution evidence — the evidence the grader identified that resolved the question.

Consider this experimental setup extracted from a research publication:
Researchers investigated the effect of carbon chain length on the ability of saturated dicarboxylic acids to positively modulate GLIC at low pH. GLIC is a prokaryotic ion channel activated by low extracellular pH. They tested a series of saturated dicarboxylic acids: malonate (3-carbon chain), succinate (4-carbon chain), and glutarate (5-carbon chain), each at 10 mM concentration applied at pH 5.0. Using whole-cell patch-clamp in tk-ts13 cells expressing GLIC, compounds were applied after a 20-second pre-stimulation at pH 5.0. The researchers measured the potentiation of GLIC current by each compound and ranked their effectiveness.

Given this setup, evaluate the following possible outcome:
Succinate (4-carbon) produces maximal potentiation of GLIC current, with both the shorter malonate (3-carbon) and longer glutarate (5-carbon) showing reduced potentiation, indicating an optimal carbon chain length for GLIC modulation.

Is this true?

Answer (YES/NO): YES